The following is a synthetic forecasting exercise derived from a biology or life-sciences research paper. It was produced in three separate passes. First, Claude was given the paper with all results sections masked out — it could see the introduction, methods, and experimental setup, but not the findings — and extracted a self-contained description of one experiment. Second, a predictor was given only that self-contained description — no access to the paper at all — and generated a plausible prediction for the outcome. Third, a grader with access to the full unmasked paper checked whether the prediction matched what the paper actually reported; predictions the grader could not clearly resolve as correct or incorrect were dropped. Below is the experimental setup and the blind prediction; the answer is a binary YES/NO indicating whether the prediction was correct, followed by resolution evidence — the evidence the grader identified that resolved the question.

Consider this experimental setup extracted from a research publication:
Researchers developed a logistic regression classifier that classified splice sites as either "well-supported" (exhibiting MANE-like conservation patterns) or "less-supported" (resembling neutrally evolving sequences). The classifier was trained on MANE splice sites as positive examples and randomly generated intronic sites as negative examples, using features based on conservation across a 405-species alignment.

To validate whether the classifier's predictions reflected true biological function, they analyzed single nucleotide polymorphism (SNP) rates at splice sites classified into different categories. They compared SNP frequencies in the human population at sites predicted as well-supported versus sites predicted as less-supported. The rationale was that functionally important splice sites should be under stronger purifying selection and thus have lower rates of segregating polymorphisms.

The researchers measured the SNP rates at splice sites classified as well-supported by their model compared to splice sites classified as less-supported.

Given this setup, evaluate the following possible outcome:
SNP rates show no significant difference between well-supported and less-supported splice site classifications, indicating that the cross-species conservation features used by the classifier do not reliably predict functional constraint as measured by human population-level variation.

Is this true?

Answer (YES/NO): NO